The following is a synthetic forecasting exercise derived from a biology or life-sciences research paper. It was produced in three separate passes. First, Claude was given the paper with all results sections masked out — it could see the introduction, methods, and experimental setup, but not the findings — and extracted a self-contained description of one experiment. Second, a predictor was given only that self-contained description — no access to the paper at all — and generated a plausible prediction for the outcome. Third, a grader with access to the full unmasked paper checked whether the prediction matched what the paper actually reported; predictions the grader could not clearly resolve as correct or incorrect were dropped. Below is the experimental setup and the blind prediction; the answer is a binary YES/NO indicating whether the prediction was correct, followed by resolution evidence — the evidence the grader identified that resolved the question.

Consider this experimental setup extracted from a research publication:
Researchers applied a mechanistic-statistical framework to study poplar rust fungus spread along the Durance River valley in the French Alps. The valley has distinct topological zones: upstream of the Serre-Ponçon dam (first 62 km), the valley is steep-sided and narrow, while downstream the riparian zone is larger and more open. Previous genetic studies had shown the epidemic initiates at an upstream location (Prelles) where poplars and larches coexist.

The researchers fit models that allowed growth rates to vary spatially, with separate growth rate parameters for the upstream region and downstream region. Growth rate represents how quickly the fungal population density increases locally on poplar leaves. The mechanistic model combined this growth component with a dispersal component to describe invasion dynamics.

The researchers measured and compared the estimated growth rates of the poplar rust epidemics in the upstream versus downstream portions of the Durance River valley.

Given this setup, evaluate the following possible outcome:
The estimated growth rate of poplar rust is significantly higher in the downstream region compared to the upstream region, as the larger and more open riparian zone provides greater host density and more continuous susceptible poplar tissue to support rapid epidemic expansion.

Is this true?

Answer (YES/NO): NO